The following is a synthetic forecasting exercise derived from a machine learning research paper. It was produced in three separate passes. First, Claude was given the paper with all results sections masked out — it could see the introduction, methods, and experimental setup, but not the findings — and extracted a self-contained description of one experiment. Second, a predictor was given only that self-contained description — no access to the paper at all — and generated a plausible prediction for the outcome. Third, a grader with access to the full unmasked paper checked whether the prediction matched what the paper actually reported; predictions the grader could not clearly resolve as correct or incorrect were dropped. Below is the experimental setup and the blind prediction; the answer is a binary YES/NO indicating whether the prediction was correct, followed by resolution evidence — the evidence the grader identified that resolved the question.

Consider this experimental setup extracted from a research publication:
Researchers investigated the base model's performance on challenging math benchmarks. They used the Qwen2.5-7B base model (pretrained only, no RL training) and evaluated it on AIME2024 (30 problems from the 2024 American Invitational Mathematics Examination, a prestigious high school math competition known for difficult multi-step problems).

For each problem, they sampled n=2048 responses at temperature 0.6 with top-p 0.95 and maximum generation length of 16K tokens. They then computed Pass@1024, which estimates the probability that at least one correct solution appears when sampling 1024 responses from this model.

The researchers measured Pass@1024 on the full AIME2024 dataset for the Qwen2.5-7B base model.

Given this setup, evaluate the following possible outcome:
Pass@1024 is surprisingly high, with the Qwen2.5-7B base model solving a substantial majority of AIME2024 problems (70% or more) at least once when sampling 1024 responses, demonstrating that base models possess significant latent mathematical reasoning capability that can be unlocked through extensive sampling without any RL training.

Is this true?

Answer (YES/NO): YES